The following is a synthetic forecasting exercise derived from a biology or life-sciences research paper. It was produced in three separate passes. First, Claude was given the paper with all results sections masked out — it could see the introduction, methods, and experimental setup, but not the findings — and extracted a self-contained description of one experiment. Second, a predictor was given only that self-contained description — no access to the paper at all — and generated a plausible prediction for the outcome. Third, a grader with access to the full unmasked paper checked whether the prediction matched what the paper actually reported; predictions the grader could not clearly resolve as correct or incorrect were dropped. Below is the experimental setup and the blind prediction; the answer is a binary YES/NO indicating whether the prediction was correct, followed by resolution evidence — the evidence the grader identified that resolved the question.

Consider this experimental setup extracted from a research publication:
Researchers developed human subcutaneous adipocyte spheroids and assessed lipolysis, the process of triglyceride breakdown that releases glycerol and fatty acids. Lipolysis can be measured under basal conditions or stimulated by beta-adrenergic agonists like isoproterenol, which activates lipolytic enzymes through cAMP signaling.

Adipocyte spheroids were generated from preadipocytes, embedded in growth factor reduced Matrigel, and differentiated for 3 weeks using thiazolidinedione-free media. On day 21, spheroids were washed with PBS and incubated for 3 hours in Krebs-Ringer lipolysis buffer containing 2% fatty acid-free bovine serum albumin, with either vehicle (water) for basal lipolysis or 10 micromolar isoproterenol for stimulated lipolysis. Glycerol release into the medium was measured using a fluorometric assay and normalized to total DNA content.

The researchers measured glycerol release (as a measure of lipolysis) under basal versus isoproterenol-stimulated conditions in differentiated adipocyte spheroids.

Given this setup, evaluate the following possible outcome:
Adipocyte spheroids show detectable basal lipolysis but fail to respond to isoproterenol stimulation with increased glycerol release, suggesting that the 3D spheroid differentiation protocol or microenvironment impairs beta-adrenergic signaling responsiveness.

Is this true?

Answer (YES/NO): NO